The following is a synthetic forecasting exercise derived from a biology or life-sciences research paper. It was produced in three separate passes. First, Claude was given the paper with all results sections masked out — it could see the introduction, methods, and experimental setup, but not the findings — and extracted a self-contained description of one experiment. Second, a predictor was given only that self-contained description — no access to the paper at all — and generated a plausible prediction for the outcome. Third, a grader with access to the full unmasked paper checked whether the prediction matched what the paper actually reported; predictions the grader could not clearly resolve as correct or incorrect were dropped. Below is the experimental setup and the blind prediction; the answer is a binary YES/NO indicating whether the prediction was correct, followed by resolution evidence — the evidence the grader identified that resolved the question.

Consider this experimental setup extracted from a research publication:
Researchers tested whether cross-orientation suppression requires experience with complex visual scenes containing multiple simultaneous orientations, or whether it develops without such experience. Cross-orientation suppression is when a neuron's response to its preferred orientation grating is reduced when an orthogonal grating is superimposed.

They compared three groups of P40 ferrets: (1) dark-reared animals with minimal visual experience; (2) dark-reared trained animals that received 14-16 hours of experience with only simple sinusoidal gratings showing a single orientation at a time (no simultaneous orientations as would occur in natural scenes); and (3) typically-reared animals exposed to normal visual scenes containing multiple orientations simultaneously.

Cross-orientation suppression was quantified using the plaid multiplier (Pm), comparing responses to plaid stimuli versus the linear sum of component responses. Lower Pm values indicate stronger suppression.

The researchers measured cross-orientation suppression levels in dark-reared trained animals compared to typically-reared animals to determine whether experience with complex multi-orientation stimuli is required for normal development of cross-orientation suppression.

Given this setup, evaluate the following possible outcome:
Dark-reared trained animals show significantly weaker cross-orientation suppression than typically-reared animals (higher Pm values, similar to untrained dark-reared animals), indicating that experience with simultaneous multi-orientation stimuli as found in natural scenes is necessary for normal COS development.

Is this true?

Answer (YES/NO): NO